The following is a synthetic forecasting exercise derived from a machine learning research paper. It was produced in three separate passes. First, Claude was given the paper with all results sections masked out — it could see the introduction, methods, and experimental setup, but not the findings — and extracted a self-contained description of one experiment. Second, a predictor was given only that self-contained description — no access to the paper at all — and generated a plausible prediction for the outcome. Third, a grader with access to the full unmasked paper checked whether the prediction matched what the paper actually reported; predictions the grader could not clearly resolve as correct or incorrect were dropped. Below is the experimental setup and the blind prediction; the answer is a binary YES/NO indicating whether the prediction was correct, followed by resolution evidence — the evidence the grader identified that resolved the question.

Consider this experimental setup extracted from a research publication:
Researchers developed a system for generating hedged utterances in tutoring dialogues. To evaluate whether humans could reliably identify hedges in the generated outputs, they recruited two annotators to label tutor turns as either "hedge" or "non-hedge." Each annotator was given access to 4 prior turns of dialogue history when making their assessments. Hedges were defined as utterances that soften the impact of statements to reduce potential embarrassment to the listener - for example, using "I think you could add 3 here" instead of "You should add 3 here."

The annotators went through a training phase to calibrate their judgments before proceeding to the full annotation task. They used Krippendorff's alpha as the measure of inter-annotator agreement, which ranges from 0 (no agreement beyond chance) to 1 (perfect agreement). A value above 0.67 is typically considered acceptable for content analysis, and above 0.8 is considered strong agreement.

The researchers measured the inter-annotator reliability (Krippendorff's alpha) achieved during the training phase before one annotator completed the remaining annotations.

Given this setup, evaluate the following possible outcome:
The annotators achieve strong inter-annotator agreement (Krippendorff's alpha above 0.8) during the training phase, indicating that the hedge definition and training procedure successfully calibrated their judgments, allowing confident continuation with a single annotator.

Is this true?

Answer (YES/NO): NO